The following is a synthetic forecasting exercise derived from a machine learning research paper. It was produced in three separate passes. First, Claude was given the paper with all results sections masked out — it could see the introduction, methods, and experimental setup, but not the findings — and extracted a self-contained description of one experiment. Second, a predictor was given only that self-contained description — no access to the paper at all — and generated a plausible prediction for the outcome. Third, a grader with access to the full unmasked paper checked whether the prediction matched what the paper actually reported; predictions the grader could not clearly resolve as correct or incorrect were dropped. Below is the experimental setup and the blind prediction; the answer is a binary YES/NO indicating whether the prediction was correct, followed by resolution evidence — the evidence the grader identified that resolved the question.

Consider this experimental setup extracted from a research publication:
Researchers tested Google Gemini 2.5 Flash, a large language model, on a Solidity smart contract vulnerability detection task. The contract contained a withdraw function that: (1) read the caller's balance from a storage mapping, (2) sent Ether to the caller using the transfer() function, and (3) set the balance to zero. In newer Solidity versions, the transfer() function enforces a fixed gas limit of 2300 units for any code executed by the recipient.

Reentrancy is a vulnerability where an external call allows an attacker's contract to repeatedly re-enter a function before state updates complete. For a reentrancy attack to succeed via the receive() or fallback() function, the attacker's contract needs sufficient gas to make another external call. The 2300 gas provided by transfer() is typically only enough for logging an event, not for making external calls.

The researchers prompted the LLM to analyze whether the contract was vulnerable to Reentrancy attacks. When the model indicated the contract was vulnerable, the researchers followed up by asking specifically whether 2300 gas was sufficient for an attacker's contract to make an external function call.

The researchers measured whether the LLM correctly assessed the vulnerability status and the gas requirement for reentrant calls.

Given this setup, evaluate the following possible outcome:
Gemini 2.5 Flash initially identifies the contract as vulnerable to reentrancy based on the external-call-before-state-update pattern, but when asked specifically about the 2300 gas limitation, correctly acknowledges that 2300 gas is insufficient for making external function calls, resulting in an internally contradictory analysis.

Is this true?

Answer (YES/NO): NO